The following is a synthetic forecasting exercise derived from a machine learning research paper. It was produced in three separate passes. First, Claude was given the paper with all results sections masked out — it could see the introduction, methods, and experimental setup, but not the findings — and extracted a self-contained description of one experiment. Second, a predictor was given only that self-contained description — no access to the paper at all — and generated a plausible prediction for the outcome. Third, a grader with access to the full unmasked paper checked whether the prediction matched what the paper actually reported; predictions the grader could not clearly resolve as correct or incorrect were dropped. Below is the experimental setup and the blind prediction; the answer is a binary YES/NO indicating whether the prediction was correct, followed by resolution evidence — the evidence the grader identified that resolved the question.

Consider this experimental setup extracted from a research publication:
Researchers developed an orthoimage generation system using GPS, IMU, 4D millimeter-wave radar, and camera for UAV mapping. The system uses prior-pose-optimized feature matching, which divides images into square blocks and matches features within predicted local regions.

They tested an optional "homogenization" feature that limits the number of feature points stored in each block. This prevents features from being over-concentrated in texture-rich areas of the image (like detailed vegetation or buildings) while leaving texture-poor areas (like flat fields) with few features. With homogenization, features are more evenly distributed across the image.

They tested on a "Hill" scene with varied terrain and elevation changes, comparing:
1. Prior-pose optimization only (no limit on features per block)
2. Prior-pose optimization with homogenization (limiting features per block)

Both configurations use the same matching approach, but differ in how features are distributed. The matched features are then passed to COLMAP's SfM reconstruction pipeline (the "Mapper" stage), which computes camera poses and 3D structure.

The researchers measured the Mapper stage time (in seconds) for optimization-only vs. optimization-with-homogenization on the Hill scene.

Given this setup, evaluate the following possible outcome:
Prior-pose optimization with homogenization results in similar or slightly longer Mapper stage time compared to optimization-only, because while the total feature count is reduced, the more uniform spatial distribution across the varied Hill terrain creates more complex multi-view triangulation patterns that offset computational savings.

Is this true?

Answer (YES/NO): NO